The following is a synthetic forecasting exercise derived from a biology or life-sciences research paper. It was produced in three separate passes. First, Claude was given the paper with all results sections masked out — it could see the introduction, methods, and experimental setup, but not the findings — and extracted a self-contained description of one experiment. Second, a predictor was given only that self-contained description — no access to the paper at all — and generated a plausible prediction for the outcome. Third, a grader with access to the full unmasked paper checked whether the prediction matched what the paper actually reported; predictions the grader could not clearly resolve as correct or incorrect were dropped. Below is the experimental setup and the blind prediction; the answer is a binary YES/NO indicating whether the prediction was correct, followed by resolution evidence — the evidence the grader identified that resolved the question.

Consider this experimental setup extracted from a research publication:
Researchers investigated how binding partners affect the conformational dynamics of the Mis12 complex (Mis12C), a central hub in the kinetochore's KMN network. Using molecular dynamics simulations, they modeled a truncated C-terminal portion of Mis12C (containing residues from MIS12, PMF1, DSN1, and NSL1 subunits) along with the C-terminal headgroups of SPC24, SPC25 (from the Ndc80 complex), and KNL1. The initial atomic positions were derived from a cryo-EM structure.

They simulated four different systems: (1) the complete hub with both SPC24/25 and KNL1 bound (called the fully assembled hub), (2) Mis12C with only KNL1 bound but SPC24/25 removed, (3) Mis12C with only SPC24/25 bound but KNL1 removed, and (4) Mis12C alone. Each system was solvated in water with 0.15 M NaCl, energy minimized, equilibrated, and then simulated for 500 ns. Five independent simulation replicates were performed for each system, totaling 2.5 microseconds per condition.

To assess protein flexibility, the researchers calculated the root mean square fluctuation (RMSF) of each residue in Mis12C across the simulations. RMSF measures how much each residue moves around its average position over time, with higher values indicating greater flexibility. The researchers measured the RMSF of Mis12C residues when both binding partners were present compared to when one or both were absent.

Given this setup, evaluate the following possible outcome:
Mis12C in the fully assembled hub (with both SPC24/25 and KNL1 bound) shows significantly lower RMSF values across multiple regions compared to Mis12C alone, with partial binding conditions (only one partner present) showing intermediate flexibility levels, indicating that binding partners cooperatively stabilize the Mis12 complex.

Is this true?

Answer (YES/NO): NO